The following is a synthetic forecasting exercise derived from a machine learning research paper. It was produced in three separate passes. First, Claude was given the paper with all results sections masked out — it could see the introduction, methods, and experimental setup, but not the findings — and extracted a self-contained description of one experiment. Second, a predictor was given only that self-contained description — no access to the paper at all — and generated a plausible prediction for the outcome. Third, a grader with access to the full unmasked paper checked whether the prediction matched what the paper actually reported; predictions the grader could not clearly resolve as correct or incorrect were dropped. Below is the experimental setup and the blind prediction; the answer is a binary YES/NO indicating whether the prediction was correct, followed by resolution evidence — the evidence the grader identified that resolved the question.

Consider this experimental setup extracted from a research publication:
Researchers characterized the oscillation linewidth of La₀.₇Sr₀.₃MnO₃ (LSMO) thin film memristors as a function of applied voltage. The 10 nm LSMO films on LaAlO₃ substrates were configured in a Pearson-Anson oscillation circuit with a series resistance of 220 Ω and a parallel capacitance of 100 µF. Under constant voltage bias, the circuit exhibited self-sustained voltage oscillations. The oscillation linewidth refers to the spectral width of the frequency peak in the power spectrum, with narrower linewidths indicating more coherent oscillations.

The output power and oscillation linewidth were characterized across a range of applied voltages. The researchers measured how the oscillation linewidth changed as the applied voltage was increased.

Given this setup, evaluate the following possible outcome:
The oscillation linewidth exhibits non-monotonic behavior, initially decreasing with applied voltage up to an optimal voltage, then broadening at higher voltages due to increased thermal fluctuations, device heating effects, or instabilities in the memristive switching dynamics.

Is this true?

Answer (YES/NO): NO